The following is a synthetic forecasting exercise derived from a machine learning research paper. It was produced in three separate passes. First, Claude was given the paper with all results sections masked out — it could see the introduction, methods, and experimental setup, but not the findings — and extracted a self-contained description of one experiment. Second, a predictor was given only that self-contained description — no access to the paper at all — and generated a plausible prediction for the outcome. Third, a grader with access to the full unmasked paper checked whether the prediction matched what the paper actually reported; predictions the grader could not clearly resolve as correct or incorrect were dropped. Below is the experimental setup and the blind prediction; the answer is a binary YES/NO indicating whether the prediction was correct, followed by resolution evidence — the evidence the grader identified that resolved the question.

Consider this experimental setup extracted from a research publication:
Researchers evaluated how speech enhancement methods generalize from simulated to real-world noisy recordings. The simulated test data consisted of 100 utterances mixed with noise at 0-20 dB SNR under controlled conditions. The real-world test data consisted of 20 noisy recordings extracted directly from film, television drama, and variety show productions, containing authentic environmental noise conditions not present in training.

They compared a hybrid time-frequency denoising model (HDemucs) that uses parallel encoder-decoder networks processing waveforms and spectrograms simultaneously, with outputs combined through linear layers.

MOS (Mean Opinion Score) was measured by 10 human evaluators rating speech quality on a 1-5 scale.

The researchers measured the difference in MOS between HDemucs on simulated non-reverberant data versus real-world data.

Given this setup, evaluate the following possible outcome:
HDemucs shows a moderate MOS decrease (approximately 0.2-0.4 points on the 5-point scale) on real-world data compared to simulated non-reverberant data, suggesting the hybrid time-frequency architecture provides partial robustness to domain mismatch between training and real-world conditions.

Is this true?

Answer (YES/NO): NO